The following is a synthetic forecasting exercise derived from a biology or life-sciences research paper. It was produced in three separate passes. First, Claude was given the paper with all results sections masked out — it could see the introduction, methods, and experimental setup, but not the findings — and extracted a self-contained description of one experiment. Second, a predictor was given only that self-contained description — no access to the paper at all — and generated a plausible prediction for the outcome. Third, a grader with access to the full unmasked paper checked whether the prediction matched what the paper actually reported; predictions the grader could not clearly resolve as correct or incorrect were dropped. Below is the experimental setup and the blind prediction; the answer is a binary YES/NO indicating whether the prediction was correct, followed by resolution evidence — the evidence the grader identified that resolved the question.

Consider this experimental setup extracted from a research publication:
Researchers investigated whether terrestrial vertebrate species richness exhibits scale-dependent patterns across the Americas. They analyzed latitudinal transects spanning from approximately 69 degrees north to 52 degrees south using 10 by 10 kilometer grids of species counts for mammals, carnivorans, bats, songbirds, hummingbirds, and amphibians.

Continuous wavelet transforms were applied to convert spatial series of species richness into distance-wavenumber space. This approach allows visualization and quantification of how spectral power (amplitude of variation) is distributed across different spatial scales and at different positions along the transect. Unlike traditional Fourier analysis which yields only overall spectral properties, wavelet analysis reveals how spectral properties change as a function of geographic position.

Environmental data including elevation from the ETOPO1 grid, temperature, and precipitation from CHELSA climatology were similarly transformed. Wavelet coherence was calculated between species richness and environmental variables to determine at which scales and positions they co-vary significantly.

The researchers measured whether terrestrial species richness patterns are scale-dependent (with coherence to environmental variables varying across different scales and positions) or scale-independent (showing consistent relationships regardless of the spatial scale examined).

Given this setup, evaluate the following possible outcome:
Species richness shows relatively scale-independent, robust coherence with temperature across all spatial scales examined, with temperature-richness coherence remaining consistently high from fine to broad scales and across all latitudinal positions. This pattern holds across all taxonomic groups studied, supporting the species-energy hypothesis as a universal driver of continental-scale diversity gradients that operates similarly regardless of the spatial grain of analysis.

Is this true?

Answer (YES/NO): NO